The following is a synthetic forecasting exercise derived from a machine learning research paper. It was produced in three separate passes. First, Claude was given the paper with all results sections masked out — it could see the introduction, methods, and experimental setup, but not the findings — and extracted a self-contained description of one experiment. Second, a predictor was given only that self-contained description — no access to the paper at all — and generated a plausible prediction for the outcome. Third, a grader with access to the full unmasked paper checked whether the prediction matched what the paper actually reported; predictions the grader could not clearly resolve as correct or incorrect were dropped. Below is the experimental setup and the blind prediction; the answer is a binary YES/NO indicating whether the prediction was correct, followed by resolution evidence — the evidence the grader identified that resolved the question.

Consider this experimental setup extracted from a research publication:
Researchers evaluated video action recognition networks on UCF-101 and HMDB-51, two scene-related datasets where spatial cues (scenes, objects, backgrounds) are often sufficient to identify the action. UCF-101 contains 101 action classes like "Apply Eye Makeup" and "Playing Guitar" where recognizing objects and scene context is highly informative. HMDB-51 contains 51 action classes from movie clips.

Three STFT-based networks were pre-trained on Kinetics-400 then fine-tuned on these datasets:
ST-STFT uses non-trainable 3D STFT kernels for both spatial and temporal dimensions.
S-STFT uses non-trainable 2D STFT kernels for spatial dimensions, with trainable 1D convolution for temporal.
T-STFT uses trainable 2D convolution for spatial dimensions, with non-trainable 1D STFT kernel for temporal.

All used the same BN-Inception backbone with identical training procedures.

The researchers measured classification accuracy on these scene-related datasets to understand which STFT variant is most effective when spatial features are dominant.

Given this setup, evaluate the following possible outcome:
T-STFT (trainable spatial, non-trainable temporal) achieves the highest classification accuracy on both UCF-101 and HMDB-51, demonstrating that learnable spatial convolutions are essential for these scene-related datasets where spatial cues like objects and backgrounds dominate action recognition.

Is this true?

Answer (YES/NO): YES